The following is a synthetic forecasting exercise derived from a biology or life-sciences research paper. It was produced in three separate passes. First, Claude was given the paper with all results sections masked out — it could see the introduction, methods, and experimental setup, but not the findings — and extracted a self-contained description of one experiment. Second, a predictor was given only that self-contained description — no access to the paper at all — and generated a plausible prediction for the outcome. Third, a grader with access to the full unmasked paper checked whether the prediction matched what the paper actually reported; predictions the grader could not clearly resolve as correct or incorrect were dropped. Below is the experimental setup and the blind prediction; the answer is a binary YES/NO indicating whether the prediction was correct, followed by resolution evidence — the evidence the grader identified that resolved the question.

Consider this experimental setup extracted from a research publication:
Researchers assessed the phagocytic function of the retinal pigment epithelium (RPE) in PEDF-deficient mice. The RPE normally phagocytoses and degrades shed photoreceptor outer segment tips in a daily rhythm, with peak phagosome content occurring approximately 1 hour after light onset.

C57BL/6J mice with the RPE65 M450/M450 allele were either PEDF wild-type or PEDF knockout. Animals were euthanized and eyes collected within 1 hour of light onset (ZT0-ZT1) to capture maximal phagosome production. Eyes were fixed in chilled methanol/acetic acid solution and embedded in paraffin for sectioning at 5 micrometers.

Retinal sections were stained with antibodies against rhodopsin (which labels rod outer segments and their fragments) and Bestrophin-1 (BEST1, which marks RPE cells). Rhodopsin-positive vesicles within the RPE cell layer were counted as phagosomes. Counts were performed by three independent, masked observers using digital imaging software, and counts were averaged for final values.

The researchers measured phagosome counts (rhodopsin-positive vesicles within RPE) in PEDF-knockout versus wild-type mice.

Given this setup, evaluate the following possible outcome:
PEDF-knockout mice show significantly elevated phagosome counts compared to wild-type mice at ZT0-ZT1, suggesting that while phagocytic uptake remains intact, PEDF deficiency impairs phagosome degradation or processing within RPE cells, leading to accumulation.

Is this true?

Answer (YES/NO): YES